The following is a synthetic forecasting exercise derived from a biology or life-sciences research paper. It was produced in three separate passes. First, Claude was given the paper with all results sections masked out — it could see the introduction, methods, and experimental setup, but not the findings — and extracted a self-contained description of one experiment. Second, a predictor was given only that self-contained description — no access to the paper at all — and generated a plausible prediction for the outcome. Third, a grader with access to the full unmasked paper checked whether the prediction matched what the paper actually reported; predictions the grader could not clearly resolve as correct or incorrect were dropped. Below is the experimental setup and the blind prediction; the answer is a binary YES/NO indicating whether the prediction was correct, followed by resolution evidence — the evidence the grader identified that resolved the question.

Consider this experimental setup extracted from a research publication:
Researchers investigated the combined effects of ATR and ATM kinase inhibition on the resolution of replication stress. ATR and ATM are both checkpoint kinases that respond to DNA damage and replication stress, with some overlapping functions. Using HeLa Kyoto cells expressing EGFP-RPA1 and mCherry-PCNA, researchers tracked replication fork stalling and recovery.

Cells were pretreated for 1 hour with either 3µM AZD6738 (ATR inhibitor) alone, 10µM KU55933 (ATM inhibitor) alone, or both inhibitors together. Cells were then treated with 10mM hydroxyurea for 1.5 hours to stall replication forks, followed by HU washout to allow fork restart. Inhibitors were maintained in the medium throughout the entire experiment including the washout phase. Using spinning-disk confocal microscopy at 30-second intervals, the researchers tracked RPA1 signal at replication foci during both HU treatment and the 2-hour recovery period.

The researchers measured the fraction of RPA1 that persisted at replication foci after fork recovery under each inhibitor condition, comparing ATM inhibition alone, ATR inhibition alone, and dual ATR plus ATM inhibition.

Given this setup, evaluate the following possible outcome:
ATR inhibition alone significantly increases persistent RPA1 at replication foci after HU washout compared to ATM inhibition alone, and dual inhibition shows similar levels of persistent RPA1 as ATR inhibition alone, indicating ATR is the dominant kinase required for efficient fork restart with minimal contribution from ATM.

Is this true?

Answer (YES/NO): NO